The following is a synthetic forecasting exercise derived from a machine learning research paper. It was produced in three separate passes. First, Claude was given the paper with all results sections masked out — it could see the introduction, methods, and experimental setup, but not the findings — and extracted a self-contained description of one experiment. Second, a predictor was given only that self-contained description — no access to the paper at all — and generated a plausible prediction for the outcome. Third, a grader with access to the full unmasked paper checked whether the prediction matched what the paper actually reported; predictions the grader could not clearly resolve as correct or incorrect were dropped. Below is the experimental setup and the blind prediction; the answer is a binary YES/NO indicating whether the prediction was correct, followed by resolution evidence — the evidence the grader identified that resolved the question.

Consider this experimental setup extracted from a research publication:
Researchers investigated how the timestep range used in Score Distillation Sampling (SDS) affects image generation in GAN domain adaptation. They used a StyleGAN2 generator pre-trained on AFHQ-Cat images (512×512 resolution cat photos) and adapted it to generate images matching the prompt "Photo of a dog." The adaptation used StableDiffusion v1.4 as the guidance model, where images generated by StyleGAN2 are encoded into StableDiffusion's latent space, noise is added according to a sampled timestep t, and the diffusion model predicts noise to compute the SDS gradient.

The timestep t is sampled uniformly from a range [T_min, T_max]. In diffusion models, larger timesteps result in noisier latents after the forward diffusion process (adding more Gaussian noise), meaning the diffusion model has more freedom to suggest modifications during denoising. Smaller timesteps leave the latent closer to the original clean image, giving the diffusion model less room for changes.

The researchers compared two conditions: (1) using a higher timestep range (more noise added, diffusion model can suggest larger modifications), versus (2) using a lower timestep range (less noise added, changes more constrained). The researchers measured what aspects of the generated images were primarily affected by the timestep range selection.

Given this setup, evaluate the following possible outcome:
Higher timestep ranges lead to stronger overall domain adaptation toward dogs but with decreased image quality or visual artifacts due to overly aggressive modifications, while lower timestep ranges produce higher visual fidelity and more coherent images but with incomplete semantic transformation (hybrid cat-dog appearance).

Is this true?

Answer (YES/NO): NO